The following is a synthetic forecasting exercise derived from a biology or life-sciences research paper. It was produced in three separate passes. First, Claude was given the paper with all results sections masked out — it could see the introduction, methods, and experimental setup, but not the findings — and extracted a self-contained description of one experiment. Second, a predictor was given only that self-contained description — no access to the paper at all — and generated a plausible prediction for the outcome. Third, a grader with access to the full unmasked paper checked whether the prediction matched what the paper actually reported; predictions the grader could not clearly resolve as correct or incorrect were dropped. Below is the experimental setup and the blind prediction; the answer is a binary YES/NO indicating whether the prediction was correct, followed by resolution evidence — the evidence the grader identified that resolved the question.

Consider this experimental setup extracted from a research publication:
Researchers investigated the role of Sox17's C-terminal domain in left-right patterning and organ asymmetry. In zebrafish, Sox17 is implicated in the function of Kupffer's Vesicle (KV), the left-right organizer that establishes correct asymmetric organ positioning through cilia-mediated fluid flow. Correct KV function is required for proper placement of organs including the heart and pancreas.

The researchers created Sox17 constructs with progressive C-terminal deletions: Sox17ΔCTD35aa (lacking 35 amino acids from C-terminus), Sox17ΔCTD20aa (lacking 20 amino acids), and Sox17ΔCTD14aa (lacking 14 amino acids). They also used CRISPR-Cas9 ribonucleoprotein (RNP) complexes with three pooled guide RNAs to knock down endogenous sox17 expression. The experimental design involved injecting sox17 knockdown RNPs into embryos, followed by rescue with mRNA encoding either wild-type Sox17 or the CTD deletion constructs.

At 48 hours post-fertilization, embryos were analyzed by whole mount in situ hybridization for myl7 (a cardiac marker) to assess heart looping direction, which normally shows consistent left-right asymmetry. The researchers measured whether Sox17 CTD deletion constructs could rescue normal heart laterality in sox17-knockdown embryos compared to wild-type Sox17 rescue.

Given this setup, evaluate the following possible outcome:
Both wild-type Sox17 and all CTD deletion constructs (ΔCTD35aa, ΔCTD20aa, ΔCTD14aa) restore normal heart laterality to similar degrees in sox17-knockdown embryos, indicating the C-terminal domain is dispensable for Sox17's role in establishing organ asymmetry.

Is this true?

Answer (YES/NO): NO